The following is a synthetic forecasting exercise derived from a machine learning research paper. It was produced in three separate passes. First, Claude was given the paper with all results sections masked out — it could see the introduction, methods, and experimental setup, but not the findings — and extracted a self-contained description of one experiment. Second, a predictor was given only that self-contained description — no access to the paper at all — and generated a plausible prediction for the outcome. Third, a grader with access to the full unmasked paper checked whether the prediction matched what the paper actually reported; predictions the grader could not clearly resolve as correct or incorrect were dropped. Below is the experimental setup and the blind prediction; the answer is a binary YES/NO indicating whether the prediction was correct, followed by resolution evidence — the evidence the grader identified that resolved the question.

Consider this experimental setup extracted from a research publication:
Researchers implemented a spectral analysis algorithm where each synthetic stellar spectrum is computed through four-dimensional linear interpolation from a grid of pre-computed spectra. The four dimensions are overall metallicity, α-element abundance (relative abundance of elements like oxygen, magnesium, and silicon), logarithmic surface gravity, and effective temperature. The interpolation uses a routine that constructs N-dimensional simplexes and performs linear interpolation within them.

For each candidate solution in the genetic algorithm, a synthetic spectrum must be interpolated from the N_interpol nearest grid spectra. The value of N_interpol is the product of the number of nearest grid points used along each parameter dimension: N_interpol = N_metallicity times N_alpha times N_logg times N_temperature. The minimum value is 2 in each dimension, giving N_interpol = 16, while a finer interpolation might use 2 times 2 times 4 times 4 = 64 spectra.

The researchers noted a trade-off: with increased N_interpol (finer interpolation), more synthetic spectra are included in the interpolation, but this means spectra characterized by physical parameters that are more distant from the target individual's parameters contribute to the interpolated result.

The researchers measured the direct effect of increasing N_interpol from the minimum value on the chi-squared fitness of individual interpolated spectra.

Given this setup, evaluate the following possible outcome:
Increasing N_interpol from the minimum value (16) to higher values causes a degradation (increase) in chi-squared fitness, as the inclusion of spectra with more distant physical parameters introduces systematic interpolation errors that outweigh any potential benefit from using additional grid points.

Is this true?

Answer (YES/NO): YES